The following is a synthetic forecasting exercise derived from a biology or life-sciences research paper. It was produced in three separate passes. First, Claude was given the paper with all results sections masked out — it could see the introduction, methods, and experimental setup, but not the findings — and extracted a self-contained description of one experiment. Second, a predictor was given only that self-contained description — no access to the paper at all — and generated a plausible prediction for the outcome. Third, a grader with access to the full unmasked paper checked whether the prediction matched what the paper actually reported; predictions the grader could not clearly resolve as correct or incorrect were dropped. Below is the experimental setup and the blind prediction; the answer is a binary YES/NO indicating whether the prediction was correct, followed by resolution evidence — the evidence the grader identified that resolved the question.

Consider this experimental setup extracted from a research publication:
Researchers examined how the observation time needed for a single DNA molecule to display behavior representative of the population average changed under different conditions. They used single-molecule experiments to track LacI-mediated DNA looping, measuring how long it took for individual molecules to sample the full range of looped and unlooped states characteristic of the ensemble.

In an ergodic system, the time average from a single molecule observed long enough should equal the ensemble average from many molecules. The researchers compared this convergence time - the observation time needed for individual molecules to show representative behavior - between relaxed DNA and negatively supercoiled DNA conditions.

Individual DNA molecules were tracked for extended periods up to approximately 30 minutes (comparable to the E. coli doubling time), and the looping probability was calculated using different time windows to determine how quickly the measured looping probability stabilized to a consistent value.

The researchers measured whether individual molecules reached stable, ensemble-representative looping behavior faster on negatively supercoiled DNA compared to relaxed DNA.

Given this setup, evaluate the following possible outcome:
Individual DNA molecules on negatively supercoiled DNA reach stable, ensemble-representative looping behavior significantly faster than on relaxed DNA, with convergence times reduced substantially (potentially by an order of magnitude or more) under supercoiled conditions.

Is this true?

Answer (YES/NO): YES